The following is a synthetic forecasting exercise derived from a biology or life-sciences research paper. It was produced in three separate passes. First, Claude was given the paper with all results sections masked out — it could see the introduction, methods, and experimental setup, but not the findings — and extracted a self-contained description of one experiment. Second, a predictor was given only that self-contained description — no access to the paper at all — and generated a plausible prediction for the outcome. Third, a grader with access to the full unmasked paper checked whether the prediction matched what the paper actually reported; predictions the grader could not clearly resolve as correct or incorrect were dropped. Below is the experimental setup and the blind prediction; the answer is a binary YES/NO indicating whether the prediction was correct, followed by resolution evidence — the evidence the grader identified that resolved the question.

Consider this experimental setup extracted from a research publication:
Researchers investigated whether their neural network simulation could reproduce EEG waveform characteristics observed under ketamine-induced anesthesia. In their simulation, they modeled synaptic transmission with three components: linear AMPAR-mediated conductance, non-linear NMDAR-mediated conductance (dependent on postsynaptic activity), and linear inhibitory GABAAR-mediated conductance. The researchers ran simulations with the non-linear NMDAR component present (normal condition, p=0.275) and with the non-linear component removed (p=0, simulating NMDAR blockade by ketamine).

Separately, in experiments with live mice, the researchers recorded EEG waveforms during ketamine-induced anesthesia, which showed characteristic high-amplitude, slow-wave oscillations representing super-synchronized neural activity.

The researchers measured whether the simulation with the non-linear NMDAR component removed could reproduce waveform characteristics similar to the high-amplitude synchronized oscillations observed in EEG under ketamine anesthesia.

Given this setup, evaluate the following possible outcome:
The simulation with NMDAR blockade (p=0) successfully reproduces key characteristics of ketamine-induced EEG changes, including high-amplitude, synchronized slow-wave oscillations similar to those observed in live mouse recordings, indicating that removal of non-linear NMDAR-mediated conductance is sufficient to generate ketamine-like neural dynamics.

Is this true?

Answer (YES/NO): YES